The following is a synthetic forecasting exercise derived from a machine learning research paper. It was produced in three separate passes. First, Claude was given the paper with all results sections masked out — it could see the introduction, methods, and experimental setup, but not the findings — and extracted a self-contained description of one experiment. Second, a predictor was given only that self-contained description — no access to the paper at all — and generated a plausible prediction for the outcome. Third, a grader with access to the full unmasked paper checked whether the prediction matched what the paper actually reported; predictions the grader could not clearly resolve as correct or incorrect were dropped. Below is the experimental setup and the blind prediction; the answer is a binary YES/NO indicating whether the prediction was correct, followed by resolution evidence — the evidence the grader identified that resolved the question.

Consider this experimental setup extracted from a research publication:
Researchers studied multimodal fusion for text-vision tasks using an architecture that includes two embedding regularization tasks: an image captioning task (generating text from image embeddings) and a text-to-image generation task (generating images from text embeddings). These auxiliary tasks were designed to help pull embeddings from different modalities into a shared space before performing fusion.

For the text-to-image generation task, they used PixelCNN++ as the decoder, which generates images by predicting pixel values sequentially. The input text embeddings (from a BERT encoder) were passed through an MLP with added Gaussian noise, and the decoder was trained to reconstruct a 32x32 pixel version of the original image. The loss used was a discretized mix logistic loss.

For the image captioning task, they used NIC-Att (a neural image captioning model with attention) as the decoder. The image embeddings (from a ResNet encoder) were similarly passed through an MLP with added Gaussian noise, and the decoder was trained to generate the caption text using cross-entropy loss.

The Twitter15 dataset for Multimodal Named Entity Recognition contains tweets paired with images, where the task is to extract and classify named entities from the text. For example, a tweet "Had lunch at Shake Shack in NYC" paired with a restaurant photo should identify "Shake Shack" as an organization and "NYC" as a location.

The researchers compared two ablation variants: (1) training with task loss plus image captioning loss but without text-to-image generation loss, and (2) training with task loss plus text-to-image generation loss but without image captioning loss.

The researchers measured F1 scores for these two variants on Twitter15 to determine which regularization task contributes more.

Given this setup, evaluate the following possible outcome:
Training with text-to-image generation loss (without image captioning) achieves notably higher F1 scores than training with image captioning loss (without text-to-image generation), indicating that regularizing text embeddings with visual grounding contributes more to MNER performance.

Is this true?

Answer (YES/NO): NO